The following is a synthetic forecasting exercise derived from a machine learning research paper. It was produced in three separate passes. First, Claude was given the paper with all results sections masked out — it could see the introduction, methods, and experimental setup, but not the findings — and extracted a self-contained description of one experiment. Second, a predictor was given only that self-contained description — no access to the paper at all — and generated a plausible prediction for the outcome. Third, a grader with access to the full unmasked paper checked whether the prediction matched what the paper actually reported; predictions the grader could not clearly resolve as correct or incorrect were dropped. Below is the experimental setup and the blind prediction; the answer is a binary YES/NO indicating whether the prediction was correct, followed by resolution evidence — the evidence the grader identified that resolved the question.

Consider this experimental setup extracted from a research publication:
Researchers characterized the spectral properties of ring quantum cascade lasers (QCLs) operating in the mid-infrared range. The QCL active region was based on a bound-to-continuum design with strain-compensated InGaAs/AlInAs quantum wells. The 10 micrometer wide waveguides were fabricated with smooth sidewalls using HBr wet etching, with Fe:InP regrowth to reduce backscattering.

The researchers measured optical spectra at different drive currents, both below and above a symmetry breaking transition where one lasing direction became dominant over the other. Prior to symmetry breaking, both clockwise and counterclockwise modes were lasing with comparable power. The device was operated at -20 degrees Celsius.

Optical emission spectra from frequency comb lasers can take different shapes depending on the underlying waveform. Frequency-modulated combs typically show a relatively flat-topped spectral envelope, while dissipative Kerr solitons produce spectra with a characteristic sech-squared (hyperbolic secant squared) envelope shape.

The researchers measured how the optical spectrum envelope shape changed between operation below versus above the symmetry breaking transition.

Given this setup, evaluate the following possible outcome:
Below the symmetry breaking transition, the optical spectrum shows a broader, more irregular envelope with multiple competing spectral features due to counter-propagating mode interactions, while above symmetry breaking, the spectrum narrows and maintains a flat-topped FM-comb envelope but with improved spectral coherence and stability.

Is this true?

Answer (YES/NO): NO